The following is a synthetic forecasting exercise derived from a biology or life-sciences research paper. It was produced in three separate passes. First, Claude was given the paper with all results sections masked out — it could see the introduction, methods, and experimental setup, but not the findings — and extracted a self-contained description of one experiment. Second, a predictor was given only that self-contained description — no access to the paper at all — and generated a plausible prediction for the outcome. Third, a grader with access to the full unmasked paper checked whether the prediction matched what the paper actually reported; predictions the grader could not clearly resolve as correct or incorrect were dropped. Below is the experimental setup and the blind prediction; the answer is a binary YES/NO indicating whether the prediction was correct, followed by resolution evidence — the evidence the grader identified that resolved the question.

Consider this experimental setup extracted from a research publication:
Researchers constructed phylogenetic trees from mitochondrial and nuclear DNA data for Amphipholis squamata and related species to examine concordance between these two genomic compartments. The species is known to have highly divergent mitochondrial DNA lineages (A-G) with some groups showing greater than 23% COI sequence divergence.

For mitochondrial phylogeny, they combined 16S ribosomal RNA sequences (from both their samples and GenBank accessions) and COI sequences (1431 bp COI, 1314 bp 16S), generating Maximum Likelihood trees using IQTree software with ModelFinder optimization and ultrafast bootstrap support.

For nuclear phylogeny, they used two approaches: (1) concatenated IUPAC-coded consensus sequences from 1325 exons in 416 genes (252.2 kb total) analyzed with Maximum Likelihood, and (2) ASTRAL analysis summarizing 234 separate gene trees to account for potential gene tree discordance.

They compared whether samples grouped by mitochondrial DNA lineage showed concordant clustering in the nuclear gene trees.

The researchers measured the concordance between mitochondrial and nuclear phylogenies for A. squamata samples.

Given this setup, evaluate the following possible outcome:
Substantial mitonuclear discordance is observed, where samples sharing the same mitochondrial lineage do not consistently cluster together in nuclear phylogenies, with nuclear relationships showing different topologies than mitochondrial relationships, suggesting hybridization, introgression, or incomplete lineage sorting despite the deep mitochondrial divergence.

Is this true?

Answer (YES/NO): YES